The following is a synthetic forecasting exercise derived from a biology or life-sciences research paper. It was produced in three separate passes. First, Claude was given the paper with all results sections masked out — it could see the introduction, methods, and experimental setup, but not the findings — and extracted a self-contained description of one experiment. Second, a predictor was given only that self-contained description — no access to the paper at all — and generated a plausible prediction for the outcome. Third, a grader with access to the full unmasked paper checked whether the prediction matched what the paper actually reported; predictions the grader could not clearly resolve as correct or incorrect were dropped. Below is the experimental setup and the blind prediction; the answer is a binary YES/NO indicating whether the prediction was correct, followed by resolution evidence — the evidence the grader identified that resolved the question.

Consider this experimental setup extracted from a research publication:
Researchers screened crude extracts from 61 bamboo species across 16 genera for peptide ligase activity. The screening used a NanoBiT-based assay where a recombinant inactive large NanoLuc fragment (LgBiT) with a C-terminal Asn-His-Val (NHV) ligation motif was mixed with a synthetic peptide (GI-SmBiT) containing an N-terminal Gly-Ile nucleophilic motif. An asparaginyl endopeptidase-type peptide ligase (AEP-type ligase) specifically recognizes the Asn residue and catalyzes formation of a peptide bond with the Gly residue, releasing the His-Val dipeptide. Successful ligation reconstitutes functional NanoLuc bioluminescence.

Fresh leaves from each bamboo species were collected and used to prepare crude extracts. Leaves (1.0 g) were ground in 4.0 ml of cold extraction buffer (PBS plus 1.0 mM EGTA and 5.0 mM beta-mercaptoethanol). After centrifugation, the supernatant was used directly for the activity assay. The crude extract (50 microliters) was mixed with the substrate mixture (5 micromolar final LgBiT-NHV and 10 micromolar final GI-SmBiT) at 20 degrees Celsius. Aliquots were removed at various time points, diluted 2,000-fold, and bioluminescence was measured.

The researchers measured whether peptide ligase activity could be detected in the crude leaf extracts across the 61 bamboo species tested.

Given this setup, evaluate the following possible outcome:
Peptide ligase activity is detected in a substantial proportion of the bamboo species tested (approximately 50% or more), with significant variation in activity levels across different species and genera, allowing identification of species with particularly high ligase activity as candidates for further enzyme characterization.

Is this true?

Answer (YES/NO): NO